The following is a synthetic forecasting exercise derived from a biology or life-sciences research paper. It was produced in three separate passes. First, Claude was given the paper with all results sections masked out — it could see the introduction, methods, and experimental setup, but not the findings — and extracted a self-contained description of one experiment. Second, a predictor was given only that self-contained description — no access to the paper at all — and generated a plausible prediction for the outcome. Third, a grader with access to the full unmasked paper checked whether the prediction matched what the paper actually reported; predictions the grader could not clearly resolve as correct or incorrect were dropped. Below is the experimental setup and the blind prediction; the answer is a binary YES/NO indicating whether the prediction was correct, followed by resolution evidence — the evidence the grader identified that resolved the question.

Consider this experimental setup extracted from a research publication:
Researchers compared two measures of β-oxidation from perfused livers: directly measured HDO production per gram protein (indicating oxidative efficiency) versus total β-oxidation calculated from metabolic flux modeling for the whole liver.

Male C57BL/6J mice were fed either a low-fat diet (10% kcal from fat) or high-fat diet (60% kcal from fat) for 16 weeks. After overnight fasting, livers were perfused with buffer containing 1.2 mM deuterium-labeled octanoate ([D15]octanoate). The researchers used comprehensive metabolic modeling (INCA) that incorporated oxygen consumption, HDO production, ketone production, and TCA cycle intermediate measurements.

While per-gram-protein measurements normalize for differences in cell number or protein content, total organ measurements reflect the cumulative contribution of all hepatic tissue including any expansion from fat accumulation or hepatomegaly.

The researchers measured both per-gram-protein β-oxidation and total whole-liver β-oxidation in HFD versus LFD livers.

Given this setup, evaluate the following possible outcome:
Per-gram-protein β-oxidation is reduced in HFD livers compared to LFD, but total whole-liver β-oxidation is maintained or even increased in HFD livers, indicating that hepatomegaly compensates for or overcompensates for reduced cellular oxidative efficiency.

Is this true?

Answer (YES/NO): YES